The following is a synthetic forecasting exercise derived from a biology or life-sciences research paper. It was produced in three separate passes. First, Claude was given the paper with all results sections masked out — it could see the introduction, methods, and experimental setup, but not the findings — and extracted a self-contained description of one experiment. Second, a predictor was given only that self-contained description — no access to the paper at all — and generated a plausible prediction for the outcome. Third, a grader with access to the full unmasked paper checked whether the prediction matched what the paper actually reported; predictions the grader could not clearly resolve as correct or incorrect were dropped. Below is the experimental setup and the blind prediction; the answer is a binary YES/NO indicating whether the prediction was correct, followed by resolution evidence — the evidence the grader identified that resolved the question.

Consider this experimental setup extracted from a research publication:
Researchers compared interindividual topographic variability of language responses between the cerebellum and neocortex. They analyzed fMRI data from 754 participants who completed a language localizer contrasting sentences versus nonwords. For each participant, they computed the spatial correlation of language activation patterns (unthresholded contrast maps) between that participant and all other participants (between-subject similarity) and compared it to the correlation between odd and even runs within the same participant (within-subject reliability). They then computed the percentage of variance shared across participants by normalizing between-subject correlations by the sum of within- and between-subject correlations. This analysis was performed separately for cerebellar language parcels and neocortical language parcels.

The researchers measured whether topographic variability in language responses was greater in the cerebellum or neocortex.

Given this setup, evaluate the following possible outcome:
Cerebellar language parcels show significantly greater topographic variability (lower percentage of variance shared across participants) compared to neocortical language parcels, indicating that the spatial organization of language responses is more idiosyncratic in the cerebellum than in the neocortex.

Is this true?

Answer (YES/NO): YES